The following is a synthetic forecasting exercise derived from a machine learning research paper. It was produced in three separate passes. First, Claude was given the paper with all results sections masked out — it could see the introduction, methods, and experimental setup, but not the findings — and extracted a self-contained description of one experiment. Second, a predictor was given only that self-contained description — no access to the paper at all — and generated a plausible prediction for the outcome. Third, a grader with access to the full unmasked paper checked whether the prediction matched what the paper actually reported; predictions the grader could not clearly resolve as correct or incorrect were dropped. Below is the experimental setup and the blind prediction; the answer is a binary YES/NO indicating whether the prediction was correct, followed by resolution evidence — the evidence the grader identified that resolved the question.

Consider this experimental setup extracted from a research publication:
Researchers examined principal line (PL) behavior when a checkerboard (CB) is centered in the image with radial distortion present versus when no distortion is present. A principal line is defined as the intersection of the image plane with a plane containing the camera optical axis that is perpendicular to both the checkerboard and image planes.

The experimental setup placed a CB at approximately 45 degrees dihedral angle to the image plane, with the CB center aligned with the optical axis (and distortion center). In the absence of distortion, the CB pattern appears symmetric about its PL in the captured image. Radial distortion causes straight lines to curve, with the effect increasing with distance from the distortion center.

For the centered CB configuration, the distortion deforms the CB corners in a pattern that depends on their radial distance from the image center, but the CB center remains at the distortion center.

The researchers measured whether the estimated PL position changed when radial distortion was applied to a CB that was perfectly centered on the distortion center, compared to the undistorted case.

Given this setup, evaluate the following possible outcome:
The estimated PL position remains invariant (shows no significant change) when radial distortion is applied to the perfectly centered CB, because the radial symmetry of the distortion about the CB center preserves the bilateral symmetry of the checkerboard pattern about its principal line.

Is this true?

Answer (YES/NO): YES